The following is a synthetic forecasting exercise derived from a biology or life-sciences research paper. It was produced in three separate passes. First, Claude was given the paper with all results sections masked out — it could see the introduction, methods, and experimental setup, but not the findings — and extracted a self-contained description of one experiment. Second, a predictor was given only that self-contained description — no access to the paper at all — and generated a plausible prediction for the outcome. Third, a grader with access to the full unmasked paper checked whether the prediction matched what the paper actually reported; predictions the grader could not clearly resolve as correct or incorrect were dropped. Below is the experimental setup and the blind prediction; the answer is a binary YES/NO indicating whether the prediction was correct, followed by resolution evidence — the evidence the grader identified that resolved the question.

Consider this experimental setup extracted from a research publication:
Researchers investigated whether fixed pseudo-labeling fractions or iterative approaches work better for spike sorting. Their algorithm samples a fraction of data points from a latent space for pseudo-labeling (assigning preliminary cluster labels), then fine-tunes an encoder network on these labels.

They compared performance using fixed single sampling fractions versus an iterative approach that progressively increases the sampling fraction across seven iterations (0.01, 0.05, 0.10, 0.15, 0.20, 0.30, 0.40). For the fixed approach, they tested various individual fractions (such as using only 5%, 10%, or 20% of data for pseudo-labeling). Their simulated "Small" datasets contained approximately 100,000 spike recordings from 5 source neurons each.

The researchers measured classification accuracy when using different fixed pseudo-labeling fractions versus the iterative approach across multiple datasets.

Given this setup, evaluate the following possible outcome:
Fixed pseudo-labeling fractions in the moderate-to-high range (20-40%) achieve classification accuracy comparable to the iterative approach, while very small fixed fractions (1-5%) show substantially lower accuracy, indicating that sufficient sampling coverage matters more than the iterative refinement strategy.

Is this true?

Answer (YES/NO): NO